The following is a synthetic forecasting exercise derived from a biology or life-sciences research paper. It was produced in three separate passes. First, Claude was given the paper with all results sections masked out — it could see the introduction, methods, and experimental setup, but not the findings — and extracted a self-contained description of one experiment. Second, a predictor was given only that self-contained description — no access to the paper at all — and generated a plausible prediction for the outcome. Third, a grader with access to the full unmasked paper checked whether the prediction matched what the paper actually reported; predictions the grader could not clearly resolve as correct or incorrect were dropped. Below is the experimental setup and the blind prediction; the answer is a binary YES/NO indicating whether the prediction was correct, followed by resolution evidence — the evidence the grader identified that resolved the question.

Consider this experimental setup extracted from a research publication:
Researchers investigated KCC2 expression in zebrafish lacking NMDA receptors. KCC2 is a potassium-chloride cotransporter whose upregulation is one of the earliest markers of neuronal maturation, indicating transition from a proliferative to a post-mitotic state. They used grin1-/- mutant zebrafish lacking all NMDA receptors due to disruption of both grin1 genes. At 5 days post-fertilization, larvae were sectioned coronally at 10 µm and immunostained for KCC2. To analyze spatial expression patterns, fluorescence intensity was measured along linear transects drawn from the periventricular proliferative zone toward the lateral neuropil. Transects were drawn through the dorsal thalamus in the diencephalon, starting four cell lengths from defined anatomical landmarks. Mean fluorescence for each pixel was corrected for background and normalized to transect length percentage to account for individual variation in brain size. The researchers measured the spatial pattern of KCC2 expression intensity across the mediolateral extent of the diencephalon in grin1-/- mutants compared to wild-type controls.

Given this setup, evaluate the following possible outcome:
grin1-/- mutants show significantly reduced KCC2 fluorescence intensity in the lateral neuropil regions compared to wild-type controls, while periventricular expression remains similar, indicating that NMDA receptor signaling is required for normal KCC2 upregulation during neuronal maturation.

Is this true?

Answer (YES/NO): NO